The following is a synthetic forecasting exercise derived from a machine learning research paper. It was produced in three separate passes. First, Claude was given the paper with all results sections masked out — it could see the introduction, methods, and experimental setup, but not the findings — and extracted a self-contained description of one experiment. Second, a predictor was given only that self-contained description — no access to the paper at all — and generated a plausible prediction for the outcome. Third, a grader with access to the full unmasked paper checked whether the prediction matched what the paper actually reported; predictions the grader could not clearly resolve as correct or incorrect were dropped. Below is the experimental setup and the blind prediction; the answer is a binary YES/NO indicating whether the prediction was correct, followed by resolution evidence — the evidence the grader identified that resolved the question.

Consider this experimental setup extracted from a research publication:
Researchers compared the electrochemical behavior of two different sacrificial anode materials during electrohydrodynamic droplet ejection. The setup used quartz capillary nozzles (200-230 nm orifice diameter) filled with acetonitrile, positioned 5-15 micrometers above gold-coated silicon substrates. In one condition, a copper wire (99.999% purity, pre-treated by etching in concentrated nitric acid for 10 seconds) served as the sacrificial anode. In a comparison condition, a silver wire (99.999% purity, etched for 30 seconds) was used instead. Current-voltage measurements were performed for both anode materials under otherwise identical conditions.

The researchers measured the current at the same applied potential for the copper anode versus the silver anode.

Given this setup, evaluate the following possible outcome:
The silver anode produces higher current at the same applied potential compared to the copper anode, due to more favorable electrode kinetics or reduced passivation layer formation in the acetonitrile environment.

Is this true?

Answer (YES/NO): NO